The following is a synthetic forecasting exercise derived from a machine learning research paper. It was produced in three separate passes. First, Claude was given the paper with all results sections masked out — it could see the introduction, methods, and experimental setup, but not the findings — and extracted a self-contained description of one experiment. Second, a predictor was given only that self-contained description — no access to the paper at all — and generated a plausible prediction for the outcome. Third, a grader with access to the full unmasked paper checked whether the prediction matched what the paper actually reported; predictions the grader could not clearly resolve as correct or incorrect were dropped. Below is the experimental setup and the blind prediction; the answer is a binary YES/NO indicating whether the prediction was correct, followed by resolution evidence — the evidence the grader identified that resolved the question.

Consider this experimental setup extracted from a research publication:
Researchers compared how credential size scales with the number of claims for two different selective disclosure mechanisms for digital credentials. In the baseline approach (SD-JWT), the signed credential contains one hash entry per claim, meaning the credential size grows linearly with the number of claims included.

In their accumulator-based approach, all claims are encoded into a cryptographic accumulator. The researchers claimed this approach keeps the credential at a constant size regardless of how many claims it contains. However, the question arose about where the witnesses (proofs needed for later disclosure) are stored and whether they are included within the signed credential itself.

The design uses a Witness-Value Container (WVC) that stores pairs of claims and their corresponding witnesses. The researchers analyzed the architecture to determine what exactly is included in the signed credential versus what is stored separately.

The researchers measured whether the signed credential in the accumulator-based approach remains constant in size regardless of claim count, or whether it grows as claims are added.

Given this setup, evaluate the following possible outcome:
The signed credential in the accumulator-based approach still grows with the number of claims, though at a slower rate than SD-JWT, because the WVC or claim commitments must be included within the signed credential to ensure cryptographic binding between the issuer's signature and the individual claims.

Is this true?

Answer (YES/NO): NO